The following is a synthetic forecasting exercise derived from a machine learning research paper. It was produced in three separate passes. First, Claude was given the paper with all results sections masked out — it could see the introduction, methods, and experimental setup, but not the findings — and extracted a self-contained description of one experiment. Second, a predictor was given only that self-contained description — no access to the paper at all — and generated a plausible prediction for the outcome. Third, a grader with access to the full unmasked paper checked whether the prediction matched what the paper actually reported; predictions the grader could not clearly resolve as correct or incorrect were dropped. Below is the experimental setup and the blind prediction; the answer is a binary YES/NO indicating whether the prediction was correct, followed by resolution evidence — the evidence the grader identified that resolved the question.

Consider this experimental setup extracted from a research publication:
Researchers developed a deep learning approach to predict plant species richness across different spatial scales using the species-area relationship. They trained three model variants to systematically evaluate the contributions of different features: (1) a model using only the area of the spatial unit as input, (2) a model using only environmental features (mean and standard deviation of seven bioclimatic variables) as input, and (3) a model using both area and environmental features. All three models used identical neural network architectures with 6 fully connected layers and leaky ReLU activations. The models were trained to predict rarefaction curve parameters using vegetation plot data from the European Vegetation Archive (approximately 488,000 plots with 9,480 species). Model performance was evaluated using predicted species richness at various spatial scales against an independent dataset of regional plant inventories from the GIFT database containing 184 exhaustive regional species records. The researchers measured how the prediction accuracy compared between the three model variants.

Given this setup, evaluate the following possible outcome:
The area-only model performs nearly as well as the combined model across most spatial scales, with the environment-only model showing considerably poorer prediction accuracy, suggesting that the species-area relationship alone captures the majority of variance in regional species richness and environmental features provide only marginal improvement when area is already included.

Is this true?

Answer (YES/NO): NO